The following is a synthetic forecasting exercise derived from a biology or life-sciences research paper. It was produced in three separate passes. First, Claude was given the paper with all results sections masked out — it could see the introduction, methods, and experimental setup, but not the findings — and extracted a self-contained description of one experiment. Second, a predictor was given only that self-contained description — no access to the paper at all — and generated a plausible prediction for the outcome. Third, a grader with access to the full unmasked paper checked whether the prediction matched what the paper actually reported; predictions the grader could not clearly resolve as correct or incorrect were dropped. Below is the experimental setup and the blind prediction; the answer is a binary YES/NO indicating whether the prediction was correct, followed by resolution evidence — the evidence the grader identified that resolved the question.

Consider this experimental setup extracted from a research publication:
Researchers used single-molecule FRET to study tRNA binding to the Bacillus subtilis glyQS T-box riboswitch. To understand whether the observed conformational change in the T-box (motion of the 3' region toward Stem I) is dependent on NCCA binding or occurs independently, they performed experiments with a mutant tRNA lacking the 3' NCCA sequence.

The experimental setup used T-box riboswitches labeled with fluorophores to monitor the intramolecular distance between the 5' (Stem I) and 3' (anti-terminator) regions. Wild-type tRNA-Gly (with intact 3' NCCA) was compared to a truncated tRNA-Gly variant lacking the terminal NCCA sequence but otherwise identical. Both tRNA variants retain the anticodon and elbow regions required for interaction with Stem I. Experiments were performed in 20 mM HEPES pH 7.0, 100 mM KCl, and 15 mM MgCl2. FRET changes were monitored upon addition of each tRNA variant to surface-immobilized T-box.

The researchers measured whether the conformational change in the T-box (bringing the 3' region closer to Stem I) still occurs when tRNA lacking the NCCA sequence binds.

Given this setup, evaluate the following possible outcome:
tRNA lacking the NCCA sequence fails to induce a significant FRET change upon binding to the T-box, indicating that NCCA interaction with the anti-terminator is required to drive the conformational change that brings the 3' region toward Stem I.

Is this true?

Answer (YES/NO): YES